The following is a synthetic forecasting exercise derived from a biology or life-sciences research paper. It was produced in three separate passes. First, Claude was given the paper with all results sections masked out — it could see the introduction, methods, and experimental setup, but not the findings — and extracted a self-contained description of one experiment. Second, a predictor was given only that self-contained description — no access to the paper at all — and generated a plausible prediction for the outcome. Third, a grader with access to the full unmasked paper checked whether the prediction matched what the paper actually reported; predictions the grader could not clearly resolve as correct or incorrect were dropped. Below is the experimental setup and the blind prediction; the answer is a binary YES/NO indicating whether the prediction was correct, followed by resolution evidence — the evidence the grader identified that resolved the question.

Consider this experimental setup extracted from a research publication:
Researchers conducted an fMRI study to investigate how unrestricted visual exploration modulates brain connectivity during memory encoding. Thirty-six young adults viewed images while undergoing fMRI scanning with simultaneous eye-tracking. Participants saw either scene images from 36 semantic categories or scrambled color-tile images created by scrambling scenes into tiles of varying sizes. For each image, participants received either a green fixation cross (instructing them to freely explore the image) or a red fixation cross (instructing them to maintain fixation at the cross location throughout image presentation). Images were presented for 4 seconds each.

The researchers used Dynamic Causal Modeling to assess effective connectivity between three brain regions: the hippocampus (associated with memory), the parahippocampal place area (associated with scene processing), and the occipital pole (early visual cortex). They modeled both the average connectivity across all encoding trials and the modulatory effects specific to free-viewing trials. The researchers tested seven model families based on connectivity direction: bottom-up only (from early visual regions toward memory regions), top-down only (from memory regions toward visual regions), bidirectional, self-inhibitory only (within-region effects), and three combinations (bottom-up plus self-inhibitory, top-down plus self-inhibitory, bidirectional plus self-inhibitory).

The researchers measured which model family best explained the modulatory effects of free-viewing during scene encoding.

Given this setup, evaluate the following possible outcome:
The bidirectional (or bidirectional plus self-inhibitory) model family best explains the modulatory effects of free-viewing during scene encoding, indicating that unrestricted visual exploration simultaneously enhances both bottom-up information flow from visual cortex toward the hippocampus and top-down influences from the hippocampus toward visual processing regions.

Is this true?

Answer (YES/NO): YES